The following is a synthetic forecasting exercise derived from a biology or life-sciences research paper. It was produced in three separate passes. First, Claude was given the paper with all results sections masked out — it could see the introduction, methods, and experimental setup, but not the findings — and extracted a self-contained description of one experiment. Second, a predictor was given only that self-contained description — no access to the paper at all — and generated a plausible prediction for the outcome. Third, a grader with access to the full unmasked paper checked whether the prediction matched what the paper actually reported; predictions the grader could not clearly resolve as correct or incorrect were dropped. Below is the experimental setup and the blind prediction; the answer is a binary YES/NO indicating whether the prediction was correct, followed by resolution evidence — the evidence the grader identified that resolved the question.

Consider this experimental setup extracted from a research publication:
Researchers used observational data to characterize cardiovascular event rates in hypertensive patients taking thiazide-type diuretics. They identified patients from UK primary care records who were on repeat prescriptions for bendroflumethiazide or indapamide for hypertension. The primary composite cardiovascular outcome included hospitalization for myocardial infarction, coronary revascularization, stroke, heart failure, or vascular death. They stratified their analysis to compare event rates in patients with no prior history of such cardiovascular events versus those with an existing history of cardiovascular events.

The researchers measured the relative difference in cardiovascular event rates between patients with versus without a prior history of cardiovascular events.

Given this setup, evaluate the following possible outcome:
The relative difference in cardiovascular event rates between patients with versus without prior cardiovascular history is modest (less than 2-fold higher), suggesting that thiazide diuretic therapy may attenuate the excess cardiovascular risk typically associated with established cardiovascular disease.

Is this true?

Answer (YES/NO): NO